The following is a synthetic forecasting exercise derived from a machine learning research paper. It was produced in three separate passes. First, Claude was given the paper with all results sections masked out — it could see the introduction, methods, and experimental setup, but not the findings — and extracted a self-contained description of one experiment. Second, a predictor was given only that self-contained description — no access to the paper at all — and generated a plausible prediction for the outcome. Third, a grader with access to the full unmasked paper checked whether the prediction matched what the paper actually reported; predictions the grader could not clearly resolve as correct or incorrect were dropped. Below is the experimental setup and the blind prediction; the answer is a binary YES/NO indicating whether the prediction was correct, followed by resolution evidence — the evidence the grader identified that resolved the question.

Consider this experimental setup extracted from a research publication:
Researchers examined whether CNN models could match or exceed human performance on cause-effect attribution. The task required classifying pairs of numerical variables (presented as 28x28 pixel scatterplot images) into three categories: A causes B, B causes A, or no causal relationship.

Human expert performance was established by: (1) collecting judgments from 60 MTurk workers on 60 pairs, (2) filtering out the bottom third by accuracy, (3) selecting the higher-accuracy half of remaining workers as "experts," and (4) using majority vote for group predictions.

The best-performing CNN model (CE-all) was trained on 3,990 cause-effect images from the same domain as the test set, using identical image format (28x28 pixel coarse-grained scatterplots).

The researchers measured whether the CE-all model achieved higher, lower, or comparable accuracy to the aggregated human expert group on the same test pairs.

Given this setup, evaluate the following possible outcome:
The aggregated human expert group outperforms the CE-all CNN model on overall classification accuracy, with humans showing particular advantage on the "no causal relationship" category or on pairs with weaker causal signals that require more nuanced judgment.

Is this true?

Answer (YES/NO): NO